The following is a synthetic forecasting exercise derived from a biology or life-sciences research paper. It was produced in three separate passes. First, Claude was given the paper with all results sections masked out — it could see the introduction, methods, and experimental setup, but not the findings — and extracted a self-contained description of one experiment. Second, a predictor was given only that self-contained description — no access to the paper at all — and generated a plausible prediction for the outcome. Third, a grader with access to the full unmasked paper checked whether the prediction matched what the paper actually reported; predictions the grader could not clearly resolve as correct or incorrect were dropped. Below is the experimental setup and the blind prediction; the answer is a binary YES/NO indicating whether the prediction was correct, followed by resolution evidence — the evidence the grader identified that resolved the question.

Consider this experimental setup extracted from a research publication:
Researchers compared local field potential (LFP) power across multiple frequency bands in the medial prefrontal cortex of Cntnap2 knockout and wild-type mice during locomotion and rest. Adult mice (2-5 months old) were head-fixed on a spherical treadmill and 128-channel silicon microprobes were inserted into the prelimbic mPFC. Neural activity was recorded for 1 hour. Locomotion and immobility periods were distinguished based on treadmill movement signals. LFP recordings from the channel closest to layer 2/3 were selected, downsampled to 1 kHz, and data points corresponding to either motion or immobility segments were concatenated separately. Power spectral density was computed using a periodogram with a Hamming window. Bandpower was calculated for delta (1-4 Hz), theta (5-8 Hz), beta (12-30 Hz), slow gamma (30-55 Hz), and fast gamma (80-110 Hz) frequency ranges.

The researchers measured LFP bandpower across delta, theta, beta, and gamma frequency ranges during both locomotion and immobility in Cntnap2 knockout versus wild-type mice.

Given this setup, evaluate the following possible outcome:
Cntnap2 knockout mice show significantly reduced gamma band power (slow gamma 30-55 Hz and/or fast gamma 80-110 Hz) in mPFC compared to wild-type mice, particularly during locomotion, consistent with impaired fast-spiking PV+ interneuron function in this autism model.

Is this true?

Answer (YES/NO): NO